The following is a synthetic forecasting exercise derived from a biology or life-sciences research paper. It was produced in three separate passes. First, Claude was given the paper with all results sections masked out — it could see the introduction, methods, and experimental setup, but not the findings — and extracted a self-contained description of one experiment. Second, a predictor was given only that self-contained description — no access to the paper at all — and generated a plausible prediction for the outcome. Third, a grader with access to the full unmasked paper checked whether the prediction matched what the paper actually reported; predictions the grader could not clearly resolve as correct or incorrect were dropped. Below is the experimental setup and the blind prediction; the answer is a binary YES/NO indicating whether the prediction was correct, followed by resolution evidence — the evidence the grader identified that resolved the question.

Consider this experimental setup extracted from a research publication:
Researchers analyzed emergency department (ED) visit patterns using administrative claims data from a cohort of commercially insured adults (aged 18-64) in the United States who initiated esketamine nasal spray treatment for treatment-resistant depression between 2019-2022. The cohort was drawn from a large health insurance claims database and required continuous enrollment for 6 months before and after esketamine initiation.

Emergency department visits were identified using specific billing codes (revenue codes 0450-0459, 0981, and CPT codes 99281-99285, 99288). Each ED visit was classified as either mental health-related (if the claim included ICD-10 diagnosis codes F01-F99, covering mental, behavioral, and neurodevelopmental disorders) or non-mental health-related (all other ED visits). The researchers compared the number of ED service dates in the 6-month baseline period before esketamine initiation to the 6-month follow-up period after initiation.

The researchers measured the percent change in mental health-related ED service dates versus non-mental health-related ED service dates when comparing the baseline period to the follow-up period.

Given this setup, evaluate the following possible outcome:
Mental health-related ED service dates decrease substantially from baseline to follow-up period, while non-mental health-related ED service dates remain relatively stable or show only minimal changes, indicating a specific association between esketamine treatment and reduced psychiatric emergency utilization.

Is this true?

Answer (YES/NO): YES